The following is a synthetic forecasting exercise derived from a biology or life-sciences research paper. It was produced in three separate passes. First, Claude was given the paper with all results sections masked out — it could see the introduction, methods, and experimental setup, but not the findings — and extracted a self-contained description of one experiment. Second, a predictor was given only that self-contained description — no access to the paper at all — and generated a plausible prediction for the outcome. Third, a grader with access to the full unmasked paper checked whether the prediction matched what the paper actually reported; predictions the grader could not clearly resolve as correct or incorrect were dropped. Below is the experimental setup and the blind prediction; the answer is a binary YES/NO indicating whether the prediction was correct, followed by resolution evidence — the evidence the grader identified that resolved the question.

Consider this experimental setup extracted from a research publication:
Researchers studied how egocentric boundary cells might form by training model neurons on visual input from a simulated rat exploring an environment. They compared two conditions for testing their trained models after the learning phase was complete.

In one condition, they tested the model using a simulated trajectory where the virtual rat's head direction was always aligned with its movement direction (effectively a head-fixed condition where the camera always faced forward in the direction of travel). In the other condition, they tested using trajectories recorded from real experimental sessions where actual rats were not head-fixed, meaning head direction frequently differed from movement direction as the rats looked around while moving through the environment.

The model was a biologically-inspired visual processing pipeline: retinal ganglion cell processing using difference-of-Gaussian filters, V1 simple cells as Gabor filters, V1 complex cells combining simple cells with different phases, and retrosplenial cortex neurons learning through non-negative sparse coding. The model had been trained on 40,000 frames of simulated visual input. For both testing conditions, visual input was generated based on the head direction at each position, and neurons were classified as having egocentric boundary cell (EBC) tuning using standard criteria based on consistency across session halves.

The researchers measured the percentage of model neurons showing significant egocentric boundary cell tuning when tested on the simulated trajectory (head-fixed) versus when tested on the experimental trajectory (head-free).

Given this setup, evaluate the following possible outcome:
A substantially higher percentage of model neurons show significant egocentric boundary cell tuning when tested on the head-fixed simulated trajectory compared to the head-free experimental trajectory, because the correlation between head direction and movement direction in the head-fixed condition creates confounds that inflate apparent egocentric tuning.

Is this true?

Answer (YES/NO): NO